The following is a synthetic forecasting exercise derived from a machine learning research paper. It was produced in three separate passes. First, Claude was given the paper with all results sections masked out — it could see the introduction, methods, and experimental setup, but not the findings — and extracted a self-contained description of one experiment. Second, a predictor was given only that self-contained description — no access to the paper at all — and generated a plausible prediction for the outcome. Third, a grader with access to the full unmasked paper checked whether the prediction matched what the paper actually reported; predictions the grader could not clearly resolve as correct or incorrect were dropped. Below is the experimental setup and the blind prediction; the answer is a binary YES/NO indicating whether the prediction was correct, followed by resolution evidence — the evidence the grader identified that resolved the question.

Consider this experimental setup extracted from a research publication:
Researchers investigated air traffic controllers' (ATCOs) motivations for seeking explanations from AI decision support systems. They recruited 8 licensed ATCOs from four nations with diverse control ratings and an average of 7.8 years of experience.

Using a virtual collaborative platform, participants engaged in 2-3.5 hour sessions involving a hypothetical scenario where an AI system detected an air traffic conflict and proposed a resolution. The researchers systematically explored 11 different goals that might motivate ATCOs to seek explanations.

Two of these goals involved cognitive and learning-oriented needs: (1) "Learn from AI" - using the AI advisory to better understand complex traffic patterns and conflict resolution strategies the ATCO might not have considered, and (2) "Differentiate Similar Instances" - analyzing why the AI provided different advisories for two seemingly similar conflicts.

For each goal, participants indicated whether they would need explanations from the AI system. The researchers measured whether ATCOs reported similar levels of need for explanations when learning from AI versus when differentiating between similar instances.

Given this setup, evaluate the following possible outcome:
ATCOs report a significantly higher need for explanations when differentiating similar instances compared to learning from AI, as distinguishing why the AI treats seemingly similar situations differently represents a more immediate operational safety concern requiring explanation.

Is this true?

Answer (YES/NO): NO